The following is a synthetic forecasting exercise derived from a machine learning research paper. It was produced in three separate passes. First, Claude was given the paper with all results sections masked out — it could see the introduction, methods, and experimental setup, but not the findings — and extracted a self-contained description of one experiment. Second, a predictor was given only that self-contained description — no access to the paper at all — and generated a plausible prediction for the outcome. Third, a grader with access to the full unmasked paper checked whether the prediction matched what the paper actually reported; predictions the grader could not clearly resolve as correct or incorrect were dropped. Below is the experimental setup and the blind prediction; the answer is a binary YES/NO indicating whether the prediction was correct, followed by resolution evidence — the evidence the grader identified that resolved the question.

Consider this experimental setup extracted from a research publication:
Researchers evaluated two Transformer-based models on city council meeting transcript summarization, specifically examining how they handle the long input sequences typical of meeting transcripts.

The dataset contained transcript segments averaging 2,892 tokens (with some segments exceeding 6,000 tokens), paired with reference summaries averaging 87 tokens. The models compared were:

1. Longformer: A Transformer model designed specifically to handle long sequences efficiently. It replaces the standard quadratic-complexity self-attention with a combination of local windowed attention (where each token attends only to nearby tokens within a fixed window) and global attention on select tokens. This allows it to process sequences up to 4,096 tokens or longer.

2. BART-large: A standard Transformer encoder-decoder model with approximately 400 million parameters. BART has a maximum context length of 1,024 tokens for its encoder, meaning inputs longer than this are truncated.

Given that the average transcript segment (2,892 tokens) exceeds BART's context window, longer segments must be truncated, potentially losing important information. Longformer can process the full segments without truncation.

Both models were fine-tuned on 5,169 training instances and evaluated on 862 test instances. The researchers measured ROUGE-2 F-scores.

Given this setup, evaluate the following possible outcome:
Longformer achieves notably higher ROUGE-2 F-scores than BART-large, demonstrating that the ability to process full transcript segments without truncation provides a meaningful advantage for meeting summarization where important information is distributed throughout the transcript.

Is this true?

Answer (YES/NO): NO